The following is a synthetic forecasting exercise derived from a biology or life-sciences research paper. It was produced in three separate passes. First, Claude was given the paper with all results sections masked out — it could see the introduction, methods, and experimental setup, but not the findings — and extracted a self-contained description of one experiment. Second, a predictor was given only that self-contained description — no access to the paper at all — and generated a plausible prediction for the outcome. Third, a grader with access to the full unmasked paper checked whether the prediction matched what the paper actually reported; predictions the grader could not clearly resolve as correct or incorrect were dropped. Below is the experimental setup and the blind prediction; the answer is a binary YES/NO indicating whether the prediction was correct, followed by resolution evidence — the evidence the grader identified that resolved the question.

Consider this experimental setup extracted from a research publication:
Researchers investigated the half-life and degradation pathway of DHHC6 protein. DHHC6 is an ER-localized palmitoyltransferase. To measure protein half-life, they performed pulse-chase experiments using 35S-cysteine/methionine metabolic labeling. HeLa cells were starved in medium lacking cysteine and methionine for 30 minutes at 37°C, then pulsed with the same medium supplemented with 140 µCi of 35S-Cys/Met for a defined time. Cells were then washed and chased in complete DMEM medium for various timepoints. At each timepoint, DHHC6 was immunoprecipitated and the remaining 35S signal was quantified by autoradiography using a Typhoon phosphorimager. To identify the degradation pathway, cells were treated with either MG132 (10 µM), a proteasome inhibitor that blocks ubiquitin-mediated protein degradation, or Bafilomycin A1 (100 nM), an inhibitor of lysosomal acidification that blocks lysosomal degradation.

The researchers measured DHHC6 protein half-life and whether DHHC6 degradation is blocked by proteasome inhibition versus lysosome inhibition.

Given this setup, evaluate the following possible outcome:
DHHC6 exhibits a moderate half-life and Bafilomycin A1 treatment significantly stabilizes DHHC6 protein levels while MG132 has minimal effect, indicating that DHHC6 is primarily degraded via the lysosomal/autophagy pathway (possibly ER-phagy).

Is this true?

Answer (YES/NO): NO